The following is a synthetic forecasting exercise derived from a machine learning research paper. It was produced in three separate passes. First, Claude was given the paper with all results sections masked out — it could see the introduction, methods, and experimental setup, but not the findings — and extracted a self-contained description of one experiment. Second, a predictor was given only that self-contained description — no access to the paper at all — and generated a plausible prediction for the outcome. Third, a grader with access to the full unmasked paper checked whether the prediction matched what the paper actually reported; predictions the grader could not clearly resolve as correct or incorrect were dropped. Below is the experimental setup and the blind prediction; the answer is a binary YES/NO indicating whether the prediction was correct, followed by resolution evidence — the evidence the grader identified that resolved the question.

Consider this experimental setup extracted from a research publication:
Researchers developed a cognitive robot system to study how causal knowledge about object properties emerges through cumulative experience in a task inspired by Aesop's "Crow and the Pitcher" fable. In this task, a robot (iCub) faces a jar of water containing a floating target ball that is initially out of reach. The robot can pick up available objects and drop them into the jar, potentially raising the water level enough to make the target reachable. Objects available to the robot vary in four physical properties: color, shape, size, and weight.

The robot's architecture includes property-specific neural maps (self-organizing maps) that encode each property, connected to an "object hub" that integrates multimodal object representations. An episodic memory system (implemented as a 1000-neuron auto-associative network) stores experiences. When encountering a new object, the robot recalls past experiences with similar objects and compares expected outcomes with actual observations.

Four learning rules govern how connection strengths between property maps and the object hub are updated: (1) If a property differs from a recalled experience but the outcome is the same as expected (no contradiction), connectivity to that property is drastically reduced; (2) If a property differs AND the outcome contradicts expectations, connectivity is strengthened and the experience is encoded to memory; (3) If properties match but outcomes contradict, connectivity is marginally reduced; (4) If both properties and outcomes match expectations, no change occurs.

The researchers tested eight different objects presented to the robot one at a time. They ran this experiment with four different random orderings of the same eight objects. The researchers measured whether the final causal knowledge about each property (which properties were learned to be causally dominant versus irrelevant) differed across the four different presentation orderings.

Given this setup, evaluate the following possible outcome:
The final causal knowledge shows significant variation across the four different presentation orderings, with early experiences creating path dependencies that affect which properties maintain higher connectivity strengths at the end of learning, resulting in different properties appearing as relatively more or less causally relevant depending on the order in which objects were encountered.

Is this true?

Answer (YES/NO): NO